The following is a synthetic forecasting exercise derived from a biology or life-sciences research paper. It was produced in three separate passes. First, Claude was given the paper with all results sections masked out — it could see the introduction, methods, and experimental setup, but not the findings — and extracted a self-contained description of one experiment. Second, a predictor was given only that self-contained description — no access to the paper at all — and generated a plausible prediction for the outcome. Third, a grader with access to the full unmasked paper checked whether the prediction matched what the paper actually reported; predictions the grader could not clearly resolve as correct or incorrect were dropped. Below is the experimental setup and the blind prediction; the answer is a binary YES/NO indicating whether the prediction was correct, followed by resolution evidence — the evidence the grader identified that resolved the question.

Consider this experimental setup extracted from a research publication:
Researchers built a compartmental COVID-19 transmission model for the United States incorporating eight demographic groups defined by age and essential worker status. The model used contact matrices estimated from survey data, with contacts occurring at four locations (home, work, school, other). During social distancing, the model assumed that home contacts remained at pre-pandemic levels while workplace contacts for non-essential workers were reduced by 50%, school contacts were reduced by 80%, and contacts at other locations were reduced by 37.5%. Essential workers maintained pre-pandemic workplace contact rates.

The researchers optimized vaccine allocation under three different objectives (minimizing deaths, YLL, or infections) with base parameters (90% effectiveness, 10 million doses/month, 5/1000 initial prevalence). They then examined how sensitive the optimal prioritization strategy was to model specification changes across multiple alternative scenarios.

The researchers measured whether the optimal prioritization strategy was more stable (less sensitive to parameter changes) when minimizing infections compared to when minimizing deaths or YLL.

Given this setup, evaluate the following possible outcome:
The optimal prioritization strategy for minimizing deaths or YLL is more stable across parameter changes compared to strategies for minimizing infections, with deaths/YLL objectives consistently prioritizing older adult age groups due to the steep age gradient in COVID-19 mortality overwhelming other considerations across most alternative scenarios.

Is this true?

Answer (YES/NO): NO